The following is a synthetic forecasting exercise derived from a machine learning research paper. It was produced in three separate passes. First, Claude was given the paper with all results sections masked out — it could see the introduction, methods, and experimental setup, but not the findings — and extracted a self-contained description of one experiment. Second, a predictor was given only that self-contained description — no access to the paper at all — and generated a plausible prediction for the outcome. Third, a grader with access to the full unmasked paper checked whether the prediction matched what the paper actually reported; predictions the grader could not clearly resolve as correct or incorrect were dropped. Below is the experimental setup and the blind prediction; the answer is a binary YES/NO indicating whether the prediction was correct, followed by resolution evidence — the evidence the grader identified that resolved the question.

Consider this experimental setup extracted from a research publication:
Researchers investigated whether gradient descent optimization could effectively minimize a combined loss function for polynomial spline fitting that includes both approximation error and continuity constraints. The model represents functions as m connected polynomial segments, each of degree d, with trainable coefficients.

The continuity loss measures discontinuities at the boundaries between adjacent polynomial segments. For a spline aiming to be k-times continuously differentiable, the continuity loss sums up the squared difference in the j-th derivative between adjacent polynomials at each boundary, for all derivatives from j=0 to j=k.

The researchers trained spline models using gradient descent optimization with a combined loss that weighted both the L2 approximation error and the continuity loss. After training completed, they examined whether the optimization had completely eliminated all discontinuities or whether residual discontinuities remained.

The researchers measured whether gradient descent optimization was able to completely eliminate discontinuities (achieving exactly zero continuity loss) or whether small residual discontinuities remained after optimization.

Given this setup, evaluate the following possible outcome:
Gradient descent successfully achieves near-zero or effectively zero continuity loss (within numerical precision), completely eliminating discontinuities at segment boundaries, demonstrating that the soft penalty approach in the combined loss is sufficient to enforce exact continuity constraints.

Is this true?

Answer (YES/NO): NO